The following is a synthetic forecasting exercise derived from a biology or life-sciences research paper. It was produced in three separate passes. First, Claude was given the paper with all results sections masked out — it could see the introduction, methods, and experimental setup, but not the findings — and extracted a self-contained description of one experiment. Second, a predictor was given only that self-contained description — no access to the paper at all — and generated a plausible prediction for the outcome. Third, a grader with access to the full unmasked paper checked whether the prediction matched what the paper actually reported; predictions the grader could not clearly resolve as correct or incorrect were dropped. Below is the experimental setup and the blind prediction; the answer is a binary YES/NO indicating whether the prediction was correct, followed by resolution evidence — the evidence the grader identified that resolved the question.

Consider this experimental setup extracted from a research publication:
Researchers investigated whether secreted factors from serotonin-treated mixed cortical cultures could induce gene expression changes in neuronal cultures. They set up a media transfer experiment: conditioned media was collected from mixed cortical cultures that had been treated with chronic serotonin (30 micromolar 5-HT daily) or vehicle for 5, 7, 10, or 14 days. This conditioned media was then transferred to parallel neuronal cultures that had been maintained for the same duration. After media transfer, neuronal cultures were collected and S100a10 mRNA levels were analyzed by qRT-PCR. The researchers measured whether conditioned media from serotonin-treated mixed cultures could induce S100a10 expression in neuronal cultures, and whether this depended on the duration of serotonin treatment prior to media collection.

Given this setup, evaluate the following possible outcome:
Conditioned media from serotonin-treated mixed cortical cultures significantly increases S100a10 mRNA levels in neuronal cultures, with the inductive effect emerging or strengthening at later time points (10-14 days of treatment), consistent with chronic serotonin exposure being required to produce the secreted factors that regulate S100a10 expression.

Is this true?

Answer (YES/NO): YES